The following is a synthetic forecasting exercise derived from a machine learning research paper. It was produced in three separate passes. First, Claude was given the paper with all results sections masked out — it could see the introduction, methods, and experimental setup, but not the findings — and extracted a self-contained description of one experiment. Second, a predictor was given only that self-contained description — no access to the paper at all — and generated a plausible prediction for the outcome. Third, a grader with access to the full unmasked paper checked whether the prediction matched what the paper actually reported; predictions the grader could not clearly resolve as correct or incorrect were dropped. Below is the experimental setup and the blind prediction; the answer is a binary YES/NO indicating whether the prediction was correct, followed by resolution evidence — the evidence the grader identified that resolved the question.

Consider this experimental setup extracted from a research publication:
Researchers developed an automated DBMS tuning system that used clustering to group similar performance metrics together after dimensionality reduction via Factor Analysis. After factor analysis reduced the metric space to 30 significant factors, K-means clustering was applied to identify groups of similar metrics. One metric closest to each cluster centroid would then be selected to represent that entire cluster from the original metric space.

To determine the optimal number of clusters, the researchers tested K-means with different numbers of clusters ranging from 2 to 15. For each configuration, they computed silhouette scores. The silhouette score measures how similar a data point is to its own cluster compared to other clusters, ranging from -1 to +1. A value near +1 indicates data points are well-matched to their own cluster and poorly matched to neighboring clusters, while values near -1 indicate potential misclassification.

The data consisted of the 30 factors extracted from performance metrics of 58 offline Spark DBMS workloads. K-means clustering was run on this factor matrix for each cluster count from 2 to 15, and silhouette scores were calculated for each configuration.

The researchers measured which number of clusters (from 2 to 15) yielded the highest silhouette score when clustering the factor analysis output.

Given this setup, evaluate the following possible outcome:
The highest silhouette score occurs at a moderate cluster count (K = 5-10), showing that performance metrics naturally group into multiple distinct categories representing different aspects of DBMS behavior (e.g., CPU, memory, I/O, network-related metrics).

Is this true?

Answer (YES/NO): YES